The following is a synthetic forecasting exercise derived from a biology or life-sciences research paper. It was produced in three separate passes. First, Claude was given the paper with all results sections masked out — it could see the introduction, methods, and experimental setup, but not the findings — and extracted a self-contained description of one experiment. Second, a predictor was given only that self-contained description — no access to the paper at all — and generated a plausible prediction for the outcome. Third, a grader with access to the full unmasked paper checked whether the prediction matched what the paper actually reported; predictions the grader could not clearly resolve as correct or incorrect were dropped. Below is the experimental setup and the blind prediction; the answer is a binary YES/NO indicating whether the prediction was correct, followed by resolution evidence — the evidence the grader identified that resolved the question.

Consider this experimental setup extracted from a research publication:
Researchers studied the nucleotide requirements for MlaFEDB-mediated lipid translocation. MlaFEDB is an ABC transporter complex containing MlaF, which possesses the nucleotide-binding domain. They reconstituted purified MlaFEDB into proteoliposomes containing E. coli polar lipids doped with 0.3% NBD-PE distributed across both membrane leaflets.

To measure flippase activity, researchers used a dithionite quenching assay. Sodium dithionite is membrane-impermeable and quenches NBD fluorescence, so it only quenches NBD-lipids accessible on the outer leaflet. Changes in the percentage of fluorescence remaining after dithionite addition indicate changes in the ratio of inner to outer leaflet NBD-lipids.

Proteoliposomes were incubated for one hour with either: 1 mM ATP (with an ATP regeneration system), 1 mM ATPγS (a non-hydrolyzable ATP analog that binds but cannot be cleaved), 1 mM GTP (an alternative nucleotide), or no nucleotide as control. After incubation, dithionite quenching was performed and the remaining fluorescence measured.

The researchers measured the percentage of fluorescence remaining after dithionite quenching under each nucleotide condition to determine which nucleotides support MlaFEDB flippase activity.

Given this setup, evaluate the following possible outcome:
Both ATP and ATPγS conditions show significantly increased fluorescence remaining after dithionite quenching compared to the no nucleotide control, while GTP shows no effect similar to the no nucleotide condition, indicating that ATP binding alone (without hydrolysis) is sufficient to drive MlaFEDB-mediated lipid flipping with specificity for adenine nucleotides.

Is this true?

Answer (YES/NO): NO